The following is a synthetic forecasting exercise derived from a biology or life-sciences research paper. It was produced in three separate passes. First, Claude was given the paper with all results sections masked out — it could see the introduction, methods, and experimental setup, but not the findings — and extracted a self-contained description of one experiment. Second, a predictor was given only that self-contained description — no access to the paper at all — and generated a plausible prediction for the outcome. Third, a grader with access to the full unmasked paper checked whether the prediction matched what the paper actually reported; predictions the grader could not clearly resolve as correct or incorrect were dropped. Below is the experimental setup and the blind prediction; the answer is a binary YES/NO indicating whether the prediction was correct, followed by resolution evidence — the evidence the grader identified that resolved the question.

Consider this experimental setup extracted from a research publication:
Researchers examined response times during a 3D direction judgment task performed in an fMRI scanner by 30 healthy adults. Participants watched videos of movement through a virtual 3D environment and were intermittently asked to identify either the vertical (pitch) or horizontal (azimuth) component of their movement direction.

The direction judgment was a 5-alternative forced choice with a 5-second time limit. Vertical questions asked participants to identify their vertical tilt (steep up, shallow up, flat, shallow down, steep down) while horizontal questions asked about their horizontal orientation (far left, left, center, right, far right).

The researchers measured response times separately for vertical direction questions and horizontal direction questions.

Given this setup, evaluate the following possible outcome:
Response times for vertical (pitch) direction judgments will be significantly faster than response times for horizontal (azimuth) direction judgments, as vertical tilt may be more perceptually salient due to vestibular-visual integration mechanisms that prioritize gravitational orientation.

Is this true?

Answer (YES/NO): NO